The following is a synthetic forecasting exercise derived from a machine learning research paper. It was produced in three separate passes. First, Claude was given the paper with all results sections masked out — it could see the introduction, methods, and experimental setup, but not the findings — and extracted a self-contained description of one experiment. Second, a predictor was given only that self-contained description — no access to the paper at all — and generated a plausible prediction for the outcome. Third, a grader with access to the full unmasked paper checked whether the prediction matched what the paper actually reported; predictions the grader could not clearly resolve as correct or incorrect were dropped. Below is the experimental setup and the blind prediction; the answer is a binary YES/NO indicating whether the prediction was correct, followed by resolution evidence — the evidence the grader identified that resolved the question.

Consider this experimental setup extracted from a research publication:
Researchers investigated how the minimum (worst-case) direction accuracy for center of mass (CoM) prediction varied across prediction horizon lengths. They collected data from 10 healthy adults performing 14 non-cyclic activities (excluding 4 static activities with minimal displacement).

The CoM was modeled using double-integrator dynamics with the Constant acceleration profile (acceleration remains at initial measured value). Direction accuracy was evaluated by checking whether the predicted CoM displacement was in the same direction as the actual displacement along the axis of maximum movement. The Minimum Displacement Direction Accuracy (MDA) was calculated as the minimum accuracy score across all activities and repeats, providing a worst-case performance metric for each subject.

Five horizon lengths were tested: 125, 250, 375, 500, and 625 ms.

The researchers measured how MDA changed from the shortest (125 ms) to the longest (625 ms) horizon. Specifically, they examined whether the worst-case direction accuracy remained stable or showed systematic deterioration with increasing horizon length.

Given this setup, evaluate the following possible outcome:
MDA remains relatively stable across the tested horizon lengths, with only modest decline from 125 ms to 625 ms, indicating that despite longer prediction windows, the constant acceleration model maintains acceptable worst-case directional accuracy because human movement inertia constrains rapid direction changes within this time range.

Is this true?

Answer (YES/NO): NO